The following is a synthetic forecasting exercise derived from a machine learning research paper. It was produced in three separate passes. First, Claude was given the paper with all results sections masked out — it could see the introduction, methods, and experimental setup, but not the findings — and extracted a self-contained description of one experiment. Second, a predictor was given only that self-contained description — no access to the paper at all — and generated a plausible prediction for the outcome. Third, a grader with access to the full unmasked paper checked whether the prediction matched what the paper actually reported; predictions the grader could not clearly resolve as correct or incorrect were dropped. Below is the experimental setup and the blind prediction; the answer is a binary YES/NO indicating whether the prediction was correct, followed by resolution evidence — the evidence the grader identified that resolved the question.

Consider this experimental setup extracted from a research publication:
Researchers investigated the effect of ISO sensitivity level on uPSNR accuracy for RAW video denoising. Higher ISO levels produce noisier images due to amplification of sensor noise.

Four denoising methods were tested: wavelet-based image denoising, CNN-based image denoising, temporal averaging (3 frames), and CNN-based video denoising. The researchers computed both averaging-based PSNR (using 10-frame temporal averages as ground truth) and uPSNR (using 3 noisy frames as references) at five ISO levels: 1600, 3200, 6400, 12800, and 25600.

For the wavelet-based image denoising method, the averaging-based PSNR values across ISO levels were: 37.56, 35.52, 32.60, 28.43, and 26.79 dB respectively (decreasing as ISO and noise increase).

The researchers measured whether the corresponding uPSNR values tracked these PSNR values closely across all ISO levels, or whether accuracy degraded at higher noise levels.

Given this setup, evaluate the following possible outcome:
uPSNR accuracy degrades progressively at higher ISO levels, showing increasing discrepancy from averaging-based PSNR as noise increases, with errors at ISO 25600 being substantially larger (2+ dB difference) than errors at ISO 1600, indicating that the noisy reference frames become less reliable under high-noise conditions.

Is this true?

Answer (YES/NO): NO